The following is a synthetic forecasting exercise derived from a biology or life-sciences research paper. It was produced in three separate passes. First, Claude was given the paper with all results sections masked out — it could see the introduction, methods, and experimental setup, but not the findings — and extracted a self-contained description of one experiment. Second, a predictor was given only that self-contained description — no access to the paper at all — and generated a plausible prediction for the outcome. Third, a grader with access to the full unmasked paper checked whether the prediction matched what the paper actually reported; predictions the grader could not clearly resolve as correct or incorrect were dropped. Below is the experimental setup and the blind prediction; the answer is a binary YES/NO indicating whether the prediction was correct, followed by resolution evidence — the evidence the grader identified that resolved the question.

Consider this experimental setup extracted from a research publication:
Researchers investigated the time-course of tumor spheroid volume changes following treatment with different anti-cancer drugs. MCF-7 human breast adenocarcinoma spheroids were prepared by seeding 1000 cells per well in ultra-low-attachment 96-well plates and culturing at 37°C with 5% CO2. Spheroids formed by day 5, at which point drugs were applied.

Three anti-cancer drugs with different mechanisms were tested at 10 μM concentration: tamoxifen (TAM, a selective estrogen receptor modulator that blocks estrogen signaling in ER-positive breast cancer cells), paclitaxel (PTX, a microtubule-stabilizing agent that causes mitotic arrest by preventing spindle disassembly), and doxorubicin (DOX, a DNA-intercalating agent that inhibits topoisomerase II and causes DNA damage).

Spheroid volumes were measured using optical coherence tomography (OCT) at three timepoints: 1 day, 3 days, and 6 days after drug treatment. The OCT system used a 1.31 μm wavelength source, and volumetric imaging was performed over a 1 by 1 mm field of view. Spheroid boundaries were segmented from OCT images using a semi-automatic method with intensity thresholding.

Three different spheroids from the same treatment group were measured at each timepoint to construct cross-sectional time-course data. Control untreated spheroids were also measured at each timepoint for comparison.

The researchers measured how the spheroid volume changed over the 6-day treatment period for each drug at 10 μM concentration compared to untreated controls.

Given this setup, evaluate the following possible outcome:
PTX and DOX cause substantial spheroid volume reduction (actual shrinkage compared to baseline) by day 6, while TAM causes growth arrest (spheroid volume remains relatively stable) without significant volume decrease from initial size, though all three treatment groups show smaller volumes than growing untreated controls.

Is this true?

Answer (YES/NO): NO